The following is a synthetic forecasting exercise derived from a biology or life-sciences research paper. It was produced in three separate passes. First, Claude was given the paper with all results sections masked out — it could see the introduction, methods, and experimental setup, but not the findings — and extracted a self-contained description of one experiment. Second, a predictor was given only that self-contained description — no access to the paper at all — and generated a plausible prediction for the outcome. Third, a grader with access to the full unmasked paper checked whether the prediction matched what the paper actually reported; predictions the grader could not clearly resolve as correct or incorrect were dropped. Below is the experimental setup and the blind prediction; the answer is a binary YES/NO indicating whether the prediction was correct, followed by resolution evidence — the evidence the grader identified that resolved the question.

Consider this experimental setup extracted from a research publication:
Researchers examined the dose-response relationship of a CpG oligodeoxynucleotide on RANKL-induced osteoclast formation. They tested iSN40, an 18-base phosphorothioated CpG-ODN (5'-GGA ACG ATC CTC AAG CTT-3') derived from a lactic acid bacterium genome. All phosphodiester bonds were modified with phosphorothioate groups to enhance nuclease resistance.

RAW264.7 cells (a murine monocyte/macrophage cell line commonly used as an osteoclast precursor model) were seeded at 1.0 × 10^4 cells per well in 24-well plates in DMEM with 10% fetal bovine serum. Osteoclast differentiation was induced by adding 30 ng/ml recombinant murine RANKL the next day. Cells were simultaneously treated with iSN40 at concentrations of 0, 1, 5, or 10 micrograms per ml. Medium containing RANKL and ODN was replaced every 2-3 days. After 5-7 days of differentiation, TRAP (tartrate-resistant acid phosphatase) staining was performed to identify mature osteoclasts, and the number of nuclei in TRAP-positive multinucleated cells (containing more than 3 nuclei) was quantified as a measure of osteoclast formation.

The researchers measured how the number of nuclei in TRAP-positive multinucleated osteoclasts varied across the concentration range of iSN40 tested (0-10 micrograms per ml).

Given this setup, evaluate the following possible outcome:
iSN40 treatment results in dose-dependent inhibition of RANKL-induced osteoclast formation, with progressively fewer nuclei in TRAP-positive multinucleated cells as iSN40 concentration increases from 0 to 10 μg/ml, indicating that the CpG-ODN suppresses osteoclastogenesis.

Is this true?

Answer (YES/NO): NO